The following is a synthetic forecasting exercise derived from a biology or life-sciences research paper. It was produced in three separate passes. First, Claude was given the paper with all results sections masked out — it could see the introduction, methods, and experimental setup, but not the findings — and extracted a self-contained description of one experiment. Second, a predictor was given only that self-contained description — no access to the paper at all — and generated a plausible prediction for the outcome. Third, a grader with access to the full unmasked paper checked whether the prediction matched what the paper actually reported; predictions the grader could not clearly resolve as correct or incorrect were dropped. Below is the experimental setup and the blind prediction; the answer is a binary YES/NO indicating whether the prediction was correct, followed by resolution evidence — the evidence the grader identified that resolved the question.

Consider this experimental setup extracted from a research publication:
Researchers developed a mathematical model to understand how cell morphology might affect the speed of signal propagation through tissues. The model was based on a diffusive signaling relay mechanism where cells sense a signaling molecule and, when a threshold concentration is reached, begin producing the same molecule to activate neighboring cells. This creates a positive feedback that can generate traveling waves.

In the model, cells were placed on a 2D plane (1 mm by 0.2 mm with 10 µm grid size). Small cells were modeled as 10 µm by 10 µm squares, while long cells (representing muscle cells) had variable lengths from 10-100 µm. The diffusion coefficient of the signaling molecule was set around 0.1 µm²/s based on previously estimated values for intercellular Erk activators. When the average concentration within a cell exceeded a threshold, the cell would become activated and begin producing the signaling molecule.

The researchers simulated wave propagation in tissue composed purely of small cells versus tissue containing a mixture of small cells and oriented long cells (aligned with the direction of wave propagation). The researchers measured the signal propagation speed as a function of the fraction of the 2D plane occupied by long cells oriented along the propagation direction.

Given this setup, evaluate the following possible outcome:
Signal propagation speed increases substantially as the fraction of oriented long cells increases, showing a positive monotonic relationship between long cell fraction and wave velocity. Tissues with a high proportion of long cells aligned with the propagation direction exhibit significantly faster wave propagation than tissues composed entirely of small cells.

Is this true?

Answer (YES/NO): NO